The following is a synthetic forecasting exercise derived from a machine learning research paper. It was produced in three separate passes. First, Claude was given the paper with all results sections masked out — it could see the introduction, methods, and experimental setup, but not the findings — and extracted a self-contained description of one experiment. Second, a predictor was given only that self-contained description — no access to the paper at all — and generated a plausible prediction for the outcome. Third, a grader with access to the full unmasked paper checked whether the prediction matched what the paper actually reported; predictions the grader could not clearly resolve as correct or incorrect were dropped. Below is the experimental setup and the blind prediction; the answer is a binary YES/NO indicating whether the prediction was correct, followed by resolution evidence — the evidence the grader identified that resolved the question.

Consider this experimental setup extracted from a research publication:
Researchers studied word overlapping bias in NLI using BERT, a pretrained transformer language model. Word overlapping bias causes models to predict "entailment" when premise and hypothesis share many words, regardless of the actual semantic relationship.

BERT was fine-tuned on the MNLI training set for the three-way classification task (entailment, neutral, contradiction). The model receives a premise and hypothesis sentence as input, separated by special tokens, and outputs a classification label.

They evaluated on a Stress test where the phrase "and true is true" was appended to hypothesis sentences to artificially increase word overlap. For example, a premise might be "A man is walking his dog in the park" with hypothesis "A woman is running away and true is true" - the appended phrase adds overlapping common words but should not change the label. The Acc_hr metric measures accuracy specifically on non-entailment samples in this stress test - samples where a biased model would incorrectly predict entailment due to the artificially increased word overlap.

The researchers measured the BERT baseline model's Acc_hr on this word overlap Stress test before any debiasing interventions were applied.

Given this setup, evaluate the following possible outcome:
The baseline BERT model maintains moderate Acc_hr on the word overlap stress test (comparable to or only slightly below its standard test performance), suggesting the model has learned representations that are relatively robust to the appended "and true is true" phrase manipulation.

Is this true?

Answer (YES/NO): NO